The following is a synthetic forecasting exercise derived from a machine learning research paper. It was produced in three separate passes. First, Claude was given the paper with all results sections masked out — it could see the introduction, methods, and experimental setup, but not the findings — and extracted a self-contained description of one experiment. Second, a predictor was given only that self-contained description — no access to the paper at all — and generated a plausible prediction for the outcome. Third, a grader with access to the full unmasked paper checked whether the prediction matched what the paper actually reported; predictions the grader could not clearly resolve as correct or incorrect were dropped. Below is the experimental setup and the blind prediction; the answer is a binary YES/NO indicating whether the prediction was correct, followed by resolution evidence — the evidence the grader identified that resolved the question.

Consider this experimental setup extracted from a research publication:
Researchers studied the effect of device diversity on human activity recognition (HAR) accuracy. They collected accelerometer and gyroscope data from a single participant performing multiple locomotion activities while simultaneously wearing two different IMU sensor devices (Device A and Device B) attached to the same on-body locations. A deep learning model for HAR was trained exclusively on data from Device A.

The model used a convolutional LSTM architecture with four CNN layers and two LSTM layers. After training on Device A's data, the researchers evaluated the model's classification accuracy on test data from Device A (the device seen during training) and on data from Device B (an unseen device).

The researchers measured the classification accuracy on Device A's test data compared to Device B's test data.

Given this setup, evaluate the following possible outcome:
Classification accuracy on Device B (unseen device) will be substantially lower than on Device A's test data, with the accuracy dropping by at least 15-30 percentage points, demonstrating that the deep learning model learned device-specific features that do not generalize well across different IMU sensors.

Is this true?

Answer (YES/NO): YES